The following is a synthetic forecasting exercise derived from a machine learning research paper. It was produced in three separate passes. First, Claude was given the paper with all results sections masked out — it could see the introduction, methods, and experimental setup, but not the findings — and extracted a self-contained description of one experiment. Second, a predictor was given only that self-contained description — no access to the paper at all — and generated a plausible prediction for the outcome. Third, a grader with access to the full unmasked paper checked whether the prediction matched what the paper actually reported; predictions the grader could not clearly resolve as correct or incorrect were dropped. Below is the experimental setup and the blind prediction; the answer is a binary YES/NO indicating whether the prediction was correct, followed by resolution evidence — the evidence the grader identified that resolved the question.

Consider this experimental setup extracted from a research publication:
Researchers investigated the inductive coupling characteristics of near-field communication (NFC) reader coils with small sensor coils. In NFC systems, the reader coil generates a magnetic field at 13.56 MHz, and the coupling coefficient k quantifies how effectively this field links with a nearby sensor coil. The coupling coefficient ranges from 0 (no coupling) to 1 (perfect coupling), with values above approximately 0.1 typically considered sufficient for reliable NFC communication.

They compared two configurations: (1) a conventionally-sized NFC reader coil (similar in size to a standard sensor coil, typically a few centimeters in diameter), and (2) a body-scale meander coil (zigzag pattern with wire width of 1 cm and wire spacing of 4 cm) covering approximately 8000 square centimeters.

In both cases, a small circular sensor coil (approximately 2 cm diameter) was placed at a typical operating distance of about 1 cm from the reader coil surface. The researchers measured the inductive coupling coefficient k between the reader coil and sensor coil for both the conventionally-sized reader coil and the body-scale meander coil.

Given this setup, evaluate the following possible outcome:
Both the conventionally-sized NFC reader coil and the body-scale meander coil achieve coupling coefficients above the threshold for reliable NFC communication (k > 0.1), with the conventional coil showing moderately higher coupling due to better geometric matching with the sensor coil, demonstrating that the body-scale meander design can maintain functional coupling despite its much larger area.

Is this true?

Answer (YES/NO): NO